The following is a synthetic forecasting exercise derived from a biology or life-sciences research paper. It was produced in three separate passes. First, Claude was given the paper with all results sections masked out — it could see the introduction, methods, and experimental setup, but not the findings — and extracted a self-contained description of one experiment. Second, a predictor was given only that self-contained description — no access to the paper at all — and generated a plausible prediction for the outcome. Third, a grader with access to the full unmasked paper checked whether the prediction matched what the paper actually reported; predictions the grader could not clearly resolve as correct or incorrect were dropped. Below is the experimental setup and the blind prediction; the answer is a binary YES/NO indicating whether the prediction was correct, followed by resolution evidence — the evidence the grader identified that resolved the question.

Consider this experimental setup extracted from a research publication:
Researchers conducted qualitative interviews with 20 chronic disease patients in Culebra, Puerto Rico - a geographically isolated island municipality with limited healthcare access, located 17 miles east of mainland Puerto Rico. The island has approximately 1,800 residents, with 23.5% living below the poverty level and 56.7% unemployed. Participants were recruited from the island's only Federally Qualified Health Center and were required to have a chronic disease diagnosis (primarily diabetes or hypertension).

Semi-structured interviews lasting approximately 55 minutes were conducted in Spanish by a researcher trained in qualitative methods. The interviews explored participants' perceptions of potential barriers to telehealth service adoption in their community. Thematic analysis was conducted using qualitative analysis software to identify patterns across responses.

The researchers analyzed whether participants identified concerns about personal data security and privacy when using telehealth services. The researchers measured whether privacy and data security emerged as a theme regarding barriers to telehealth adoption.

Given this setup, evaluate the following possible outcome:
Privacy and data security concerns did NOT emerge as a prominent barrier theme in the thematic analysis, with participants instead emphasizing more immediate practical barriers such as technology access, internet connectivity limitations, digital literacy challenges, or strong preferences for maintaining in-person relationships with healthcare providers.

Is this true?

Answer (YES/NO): NO